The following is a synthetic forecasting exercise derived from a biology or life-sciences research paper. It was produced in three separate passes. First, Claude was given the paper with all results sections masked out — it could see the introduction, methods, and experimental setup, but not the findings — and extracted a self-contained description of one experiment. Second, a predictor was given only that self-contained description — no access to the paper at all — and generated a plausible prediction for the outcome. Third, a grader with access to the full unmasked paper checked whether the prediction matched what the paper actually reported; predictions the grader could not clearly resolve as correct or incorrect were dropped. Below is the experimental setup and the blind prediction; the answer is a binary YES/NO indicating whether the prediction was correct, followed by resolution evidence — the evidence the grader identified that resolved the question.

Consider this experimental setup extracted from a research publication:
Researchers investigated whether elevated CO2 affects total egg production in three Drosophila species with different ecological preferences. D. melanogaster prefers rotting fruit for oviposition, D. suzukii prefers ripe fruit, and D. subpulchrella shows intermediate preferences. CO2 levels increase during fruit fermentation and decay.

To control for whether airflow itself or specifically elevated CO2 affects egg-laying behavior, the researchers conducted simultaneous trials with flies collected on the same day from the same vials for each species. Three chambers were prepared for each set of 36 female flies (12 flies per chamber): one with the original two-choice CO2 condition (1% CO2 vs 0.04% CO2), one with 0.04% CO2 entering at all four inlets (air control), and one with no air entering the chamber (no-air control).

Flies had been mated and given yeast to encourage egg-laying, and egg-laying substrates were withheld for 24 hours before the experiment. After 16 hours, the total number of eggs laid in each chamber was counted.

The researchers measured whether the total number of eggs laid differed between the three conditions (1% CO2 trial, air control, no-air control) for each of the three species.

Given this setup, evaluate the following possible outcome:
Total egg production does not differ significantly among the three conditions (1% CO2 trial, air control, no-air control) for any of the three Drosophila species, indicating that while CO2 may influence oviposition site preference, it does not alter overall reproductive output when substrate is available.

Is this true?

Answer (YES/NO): NO